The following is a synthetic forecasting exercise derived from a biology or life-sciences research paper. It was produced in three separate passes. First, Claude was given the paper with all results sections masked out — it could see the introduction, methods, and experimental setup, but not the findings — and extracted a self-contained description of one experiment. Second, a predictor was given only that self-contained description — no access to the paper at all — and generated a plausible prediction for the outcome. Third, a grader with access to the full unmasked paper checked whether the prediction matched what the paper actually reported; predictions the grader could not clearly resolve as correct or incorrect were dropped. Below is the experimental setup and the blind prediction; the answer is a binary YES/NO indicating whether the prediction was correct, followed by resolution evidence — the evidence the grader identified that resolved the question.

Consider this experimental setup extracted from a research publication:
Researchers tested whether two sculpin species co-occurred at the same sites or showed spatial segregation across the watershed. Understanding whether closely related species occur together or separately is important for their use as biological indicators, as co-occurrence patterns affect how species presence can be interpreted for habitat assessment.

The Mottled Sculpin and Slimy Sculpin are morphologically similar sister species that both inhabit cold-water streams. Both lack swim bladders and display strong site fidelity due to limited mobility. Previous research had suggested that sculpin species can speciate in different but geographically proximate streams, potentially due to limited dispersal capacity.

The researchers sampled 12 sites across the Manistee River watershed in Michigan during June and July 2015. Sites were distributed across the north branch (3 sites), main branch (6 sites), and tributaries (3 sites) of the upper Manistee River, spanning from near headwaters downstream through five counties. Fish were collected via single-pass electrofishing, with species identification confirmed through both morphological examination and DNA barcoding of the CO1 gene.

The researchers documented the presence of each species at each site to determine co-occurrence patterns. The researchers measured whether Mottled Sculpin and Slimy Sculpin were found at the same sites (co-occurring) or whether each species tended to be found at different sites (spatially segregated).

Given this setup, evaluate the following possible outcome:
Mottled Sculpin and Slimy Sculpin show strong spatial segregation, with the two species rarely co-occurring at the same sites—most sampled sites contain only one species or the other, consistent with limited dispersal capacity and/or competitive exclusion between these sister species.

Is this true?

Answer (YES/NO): NO